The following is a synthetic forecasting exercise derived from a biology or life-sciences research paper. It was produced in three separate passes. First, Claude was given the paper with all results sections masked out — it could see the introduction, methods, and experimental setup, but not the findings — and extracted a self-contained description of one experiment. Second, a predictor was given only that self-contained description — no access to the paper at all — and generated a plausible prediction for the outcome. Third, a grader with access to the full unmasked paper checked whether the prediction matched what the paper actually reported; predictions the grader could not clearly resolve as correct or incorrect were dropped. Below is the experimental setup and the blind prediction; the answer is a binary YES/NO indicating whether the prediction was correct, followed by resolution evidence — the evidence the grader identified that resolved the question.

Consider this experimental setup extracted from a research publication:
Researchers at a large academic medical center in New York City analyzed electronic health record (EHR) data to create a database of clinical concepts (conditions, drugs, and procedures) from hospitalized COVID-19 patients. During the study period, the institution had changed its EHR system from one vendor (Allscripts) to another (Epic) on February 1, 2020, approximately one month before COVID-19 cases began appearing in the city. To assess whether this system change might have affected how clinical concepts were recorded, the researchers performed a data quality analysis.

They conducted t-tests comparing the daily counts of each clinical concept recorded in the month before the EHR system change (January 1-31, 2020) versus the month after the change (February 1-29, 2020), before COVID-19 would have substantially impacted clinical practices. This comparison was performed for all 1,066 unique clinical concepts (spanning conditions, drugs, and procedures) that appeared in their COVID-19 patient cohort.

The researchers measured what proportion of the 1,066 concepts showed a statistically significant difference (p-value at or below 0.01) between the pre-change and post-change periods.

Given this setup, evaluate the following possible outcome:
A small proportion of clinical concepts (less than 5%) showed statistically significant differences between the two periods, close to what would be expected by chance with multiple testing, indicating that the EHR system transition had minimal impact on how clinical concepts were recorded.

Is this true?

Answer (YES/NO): NO